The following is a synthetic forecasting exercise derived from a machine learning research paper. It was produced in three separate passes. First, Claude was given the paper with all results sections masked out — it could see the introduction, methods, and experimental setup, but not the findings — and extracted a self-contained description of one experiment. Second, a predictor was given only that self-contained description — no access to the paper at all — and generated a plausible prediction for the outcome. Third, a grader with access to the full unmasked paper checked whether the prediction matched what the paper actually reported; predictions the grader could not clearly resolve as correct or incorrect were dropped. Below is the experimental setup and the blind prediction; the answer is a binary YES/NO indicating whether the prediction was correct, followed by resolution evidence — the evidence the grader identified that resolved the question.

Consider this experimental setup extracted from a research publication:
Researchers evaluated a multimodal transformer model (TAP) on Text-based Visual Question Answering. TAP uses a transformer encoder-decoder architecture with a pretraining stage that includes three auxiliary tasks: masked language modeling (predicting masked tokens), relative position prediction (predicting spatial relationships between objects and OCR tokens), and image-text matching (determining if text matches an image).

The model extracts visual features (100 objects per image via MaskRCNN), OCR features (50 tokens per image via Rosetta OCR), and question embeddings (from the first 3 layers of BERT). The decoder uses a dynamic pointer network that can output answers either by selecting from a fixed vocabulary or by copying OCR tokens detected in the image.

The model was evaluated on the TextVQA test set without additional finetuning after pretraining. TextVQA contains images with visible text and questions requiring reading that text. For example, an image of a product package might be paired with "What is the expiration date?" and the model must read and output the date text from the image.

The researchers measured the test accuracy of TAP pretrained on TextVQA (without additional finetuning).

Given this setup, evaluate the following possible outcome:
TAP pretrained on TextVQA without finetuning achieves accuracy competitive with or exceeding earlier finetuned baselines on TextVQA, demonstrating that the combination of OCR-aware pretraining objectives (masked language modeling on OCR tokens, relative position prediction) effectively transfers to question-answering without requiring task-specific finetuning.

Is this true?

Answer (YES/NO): YES